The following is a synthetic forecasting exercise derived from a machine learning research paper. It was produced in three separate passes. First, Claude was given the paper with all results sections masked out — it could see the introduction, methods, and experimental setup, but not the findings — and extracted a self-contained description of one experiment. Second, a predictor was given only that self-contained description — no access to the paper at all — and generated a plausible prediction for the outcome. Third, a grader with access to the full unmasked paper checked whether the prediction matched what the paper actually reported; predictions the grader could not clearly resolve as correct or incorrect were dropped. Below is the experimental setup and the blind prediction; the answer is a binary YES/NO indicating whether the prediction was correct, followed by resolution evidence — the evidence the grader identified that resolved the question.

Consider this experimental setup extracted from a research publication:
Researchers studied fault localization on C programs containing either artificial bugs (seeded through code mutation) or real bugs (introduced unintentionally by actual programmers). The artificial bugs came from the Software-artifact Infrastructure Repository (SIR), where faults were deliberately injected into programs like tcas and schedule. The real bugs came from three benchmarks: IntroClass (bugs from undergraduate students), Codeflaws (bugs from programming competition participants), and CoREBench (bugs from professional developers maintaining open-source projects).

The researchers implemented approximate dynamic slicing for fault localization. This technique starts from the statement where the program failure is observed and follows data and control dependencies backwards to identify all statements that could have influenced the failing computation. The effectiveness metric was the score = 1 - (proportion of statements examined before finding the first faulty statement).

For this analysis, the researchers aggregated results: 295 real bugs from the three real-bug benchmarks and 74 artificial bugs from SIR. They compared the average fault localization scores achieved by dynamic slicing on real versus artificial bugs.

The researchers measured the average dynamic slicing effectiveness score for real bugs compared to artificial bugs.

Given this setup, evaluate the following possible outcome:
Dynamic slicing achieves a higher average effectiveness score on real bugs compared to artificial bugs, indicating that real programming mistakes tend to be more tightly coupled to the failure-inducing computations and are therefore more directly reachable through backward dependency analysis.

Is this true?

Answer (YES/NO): NO